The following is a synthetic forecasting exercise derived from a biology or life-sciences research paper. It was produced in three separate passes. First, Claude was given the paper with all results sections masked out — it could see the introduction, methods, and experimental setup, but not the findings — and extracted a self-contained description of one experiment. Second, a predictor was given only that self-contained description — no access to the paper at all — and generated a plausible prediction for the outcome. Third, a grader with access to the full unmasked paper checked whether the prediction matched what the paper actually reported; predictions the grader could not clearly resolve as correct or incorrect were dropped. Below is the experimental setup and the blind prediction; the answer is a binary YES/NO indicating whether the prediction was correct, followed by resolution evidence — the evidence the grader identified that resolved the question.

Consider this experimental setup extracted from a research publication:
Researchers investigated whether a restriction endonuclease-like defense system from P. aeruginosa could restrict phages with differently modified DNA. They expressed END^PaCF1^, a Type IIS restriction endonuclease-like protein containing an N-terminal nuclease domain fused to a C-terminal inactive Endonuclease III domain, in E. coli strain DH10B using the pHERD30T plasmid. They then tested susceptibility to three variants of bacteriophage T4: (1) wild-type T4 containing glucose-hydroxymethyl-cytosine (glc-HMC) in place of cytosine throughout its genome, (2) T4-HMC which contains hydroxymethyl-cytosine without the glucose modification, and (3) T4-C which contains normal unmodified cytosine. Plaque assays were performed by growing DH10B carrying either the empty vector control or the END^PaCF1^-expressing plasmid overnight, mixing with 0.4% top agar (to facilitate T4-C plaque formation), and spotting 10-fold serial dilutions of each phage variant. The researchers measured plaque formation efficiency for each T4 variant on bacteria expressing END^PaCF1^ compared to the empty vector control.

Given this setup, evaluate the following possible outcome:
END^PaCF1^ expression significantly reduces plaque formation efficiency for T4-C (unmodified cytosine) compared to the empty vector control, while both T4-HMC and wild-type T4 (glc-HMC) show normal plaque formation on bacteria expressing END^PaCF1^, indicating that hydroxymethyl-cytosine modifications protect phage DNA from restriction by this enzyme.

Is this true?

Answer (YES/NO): NO